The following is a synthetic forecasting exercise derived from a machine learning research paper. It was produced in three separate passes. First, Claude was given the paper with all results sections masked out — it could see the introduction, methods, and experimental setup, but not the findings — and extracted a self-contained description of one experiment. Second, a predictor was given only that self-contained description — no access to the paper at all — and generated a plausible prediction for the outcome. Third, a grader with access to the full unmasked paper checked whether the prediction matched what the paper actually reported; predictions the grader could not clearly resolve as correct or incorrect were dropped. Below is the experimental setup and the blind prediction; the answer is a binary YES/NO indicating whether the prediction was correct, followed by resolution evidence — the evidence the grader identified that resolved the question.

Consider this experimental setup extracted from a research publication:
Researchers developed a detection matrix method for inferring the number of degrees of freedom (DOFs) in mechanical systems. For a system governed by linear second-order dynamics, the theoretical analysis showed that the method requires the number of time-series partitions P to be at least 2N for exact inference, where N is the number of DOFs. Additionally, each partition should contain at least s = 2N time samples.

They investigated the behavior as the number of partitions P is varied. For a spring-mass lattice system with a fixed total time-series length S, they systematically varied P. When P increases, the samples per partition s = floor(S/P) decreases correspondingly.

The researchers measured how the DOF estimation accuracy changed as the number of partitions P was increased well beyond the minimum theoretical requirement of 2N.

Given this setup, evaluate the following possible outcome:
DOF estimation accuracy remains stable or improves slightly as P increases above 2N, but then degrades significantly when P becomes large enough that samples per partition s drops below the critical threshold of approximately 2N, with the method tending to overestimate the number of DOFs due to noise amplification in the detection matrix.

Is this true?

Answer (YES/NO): NO